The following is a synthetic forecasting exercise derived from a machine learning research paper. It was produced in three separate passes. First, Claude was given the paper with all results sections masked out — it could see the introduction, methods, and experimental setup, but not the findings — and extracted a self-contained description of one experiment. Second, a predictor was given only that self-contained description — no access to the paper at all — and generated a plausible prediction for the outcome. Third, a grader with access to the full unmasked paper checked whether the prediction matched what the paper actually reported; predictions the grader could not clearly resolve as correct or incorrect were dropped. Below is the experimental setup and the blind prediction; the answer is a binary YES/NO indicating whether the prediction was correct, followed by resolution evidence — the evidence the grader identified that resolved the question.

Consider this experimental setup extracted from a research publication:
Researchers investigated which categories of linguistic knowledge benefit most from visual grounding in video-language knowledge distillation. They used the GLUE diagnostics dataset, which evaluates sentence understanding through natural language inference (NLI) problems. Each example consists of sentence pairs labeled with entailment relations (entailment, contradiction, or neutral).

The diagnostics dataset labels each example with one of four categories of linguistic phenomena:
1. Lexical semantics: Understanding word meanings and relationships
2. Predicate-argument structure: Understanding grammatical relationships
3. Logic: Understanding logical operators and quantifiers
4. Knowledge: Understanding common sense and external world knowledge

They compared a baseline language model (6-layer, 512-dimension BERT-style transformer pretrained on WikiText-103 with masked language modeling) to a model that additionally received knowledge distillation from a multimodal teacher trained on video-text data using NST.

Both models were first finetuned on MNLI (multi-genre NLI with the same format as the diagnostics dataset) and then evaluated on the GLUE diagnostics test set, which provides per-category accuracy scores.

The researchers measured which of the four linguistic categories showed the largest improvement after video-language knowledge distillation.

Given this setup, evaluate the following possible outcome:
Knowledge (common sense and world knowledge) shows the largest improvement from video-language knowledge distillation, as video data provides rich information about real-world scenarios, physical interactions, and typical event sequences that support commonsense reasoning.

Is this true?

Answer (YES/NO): YES